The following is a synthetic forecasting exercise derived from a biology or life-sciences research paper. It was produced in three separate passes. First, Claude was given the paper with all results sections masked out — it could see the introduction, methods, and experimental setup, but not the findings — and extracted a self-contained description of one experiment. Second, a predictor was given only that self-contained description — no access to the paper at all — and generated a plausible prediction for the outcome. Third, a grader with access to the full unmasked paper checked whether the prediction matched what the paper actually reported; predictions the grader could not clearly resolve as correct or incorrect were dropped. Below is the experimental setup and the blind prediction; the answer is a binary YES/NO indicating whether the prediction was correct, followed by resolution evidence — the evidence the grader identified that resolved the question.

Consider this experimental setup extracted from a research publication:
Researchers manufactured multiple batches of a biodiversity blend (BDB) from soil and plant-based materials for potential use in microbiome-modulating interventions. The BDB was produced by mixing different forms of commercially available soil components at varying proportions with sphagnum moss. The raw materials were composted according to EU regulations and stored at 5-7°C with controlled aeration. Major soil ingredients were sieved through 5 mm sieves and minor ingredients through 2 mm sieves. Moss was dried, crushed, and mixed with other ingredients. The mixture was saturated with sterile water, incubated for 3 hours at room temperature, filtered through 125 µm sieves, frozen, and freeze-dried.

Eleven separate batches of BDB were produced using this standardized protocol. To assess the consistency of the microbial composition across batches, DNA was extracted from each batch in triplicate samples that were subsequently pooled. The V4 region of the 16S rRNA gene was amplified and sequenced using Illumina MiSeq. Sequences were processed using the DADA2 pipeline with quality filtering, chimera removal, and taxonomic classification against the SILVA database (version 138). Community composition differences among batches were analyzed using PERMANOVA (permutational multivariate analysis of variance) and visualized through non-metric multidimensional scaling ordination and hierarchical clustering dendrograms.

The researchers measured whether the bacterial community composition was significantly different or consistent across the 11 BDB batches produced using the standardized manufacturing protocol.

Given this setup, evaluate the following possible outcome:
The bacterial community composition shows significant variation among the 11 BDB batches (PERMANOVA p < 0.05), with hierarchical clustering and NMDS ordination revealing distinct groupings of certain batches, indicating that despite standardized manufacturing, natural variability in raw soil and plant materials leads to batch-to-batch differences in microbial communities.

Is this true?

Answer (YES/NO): YES